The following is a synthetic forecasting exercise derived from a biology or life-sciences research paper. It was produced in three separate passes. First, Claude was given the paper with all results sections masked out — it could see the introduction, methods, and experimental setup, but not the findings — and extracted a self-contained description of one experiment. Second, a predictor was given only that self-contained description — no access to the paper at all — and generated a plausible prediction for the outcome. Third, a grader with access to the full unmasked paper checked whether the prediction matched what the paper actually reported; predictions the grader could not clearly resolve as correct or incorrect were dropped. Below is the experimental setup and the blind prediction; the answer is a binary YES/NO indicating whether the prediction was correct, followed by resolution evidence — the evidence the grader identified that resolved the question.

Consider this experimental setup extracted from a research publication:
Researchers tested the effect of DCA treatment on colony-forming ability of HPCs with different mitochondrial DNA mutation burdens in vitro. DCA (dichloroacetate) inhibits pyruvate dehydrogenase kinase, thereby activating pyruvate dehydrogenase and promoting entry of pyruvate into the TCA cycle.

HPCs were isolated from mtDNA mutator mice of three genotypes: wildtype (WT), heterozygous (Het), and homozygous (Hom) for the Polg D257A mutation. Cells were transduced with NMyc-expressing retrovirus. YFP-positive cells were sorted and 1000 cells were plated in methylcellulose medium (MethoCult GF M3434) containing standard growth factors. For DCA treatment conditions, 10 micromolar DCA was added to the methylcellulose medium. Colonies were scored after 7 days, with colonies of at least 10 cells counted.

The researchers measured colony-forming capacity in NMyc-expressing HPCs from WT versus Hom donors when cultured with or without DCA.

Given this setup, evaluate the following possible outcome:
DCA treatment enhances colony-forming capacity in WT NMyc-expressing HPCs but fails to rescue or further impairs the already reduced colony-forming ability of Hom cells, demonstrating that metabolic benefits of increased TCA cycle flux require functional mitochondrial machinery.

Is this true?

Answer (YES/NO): NO